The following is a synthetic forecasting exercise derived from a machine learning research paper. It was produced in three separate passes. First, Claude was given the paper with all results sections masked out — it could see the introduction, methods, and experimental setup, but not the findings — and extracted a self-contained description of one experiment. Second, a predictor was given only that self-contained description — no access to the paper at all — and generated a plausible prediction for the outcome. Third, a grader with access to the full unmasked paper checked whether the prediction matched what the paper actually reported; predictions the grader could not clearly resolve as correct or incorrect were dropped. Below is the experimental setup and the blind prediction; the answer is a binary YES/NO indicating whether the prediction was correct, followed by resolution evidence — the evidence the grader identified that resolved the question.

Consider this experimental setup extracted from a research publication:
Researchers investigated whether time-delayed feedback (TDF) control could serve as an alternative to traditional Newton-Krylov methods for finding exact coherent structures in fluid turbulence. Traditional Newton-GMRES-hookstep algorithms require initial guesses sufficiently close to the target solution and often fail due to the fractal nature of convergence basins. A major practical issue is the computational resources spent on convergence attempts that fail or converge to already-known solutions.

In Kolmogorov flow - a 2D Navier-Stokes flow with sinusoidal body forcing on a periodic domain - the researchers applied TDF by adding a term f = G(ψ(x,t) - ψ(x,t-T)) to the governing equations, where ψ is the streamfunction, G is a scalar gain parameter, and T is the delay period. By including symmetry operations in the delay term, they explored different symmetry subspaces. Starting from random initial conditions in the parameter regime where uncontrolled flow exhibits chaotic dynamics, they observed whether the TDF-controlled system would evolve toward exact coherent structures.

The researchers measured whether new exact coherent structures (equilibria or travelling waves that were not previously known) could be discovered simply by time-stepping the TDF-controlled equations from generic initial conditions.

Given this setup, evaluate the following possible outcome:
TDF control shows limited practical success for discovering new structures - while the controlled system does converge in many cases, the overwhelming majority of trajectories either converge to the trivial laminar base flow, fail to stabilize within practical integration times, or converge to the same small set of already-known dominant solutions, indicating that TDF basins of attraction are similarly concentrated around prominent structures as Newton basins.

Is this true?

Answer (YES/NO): NO